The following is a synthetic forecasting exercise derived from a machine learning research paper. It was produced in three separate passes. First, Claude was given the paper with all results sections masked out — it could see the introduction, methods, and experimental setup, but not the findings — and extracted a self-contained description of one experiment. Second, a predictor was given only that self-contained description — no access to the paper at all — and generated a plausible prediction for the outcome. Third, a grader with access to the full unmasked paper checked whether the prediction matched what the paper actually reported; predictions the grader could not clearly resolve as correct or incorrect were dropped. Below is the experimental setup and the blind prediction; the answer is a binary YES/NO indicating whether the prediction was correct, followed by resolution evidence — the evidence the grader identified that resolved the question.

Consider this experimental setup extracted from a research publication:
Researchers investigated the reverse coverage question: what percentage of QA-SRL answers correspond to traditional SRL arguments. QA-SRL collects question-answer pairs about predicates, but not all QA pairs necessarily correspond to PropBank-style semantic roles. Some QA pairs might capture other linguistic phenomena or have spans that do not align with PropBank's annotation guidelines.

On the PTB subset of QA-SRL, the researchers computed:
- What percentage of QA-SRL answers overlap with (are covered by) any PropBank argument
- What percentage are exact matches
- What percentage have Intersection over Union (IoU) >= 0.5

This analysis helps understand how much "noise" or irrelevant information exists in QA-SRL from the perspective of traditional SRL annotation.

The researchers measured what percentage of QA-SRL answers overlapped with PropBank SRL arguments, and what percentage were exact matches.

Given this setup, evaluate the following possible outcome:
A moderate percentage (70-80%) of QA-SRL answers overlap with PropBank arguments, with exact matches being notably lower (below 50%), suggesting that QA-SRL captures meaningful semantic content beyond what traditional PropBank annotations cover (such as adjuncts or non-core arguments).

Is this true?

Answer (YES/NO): NO